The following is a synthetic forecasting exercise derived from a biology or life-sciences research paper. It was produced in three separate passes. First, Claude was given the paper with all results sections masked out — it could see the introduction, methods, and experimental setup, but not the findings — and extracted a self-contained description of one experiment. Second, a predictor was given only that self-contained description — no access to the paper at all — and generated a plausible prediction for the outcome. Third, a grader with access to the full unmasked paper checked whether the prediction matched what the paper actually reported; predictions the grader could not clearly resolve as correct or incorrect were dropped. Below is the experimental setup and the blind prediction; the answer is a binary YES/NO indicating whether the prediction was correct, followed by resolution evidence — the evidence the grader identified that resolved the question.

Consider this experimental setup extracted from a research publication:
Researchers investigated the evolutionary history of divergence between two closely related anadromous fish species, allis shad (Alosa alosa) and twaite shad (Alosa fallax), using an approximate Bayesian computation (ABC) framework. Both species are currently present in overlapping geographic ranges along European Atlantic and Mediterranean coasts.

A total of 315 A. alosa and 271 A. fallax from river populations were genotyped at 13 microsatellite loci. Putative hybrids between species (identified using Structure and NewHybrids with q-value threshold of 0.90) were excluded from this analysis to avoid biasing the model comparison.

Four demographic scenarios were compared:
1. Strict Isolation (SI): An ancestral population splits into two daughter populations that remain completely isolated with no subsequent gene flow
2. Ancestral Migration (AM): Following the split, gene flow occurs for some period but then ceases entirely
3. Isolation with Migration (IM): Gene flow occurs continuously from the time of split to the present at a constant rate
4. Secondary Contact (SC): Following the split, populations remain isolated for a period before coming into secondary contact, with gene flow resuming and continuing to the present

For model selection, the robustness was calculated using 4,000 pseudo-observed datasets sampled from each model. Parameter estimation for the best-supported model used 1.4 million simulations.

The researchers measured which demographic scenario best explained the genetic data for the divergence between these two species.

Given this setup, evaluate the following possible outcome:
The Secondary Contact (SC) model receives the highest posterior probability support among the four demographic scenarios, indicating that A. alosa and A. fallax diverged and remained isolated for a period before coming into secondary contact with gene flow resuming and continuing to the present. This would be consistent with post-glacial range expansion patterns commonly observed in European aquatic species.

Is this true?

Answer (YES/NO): YES